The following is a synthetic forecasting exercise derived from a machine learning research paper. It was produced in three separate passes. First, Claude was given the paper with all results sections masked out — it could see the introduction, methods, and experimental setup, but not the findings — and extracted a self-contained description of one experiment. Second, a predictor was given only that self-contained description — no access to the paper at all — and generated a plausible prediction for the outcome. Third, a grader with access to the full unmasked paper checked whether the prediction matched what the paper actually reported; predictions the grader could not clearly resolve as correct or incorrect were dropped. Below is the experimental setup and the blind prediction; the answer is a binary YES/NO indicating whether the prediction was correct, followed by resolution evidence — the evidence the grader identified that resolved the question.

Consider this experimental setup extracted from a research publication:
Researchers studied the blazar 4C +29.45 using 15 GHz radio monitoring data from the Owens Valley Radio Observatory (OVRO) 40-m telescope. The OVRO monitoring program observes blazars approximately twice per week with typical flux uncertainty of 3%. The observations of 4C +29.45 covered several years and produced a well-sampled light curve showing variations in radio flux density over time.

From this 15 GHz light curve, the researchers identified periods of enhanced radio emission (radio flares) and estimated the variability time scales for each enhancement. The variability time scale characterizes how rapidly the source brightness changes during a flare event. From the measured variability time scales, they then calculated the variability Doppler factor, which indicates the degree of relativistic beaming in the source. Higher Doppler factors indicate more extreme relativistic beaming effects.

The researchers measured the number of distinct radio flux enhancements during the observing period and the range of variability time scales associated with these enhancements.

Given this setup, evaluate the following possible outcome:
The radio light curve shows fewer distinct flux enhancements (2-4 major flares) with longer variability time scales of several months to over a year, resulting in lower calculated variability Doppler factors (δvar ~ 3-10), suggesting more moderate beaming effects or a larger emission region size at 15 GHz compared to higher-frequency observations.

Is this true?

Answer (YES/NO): NO